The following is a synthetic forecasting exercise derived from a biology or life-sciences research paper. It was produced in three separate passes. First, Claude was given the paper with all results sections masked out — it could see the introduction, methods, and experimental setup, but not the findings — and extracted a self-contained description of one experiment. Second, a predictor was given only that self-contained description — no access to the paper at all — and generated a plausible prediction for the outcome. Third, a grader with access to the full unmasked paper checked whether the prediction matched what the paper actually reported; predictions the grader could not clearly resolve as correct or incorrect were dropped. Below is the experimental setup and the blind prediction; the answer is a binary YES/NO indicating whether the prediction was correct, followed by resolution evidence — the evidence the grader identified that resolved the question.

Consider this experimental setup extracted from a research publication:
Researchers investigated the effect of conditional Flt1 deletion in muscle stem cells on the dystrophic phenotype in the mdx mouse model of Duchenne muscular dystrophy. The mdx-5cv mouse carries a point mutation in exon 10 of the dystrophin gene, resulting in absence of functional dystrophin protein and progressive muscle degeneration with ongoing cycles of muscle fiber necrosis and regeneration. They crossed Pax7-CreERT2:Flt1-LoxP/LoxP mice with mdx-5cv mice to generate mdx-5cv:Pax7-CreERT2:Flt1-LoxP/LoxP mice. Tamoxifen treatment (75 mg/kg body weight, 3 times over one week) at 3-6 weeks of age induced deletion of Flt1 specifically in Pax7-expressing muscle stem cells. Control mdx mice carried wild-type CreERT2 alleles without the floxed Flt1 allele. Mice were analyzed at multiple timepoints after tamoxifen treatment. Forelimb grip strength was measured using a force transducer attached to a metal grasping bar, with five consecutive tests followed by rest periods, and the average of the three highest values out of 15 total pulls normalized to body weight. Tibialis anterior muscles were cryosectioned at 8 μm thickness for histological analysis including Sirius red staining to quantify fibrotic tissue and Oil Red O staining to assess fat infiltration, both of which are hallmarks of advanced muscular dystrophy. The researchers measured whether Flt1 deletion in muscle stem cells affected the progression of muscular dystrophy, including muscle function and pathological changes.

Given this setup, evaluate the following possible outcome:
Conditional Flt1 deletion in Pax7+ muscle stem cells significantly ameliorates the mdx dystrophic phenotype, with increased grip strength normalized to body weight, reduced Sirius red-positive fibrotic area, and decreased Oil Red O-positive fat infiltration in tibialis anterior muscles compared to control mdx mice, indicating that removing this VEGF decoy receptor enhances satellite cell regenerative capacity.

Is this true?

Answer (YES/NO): NO